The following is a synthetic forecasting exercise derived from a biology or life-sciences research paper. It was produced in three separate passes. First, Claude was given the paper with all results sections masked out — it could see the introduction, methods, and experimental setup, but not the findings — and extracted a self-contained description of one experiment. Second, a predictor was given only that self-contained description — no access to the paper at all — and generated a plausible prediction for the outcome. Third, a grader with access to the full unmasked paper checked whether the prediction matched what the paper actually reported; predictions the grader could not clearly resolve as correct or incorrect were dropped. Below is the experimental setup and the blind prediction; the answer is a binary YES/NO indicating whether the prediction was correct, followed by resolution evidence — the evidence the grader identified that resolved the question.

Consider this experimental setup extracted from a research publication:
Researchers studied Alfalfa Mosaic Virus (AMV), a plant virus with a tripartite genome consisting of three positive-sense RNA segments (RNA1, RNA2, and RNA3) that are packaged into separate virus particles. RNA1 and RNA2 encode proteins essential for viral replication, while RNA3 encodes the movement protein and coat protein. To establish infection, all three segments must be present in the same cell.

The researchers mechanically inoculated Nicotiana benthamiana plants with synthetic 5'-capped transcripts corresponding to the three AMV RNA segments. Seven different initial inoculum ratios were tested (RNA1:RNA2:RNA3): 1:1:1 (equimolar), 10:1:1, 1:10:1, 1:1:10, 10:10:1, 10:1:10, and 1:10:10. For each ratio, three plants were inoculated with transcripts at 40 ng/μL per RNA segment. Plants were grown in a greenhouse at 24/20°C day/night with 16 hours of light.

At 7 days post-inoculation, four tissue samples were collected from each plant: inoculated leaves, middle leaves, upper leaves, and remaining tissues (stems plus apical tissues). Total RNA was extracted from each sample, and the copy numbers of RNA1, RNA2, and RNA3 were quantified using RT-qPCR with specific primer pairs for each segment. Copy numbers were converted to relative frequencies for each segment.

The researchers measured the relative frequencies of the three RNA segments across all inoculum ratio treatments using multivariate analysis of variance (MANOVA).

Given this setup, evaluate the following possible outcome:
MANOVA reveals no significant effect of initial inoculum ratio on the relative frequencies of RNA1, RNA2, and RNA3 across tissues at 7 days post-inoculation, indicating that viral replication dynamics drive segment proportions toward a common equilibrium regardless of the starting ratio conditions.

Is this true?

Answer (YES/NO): NO